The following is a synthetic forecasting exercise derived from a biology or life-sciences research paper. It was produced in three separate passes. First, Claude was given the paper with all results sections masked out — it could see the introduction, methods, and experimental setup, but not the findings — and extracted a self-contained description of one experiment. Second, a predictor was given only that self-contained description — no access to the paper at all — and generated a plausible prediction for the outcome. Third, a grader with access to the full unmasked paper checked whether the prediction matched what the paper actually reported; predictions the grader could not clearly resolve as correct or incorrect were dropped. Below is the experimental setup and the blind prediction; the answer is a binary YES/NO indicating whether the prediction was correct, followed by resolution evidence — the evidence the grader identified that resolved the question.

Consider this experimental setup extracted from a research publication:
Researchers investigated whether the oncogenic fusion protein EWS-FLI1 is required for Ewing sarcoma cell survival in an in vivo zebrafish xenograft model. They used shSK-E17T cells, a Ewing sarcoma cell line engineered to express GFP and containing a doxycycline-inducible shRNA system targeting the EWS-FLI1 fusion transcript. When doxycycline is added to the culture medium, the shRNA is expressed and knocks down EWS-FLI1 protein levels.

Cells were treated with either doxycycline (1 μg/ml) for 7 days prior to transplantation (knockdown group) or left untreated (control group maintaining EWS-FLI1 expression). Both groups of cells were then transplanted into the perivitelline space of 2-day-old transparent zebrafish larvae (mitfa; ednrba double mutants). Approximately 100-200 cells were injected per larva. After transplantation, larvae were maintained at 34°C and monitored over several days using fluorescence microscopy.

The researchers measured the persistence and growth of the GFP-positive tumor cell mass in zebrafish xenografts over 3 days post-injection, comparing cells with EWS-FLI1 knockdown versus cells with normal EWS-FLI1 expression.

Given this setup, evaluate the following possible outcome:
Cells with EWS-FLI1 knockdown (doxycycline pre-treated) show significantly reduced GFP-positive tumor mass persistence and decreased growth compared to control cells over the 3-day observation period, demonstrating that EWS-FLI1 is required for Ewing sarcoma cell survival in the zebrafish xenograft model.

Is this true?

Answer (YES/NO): NO